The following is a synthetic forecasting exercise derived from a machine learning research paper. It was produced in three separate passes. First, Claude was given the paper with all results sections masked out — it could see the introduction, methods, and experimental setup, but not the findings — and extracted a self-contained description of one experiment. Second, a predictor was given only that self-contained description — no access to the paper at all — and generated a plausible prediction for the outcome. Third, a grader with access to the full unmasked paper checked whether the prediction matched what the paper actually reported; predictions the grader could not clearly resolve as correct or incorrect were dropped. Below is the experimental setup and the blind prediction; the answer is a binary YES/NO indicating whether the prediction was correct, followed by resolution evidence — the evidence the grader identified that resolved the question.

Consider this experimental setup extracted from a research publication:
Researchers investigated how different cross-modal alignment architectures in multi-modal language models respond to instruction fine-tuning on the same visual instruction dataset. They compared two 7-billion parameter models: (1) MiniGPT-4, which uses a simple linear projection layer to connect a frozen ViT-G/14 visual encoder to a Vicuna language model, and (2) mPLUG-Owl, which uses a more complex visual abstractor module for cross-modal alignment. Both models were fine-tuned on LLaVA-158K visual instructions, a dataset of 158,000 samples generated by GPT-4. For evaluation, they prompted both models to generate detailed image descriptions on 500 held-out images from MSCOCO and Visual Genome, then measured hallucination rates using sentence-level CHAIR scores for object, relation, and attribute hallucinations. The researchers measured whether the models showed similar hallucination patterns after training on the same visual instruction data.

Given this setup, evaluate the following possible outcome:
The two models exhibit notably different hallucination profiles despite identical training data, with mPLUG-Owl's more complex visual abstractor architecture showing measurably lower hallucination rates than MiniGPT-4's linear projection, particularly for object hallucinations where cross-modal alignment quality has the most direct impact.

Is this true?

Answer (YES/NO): NO